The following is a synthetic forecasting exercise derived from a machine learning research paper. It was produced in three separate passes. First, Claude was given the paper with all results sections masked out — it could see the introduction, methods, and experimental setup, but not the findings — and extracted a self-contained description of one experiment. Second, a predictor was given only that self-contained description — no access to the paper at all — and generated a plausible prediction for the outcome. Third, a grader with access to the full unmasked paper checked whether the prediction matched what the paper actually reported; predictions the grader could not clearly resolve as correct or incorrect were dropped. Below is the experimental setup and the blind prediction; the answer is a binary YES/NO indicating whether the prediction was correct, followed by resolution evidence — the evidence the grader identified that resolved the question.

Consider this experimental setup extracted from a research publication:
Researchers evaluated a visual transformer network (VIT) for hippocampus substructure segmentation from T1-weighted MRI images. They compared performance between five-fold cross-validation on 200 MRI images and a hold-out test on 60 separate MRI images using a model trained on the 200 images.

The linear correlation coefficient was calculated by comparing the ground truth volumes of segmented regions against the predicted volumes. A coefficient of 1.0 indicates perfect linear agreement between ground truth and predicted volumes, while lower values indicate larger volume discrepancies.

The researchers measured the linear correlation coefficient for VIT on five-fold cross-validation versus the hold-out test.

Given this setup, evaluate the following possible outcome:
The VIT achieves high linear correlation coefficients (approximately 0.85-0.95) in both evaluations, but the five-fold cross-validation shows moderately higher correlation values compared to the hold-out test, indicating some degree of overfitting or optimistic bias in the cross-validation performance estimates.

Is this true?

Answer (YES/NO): NO